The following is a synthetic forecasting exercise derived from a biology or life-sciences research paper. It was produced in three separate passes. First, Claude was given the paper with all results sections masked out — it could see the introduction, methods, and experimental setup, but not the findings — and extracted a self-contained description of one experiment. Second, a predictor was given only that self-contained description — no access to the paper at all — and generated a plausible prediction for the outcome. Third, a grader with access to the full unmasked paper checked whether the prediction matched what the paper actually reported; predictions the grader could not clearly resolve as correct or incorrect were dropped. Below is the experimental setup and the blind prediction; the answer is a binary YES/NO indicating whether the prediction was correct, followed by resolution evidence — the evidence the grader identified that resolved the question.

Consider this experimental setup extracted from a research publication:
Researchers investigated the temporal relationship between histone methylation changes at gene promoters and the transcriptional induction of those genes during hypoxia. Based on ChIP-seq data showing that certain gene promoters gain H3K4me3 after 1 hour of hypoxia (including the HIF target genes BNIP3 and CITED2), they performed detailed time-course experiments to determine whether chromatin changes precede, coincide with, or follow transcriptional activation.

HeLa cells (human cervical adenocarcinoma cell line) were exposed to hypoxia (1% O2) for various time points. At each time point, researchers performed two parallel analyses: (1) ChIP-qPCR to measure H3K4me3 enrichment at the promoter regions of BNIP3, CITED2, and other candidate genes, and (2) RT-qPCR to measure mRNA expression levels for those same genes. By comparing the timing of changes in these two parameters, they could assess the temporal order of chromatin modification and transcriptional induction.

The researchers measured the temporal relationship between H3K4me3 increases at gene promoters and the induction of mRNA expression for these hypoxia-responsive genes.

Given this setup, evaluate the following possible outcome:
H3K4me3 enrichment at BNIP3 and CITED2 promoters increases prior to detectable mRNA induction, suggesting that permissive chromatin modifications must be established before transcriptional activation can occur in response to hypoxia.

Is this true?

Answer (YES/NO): YES